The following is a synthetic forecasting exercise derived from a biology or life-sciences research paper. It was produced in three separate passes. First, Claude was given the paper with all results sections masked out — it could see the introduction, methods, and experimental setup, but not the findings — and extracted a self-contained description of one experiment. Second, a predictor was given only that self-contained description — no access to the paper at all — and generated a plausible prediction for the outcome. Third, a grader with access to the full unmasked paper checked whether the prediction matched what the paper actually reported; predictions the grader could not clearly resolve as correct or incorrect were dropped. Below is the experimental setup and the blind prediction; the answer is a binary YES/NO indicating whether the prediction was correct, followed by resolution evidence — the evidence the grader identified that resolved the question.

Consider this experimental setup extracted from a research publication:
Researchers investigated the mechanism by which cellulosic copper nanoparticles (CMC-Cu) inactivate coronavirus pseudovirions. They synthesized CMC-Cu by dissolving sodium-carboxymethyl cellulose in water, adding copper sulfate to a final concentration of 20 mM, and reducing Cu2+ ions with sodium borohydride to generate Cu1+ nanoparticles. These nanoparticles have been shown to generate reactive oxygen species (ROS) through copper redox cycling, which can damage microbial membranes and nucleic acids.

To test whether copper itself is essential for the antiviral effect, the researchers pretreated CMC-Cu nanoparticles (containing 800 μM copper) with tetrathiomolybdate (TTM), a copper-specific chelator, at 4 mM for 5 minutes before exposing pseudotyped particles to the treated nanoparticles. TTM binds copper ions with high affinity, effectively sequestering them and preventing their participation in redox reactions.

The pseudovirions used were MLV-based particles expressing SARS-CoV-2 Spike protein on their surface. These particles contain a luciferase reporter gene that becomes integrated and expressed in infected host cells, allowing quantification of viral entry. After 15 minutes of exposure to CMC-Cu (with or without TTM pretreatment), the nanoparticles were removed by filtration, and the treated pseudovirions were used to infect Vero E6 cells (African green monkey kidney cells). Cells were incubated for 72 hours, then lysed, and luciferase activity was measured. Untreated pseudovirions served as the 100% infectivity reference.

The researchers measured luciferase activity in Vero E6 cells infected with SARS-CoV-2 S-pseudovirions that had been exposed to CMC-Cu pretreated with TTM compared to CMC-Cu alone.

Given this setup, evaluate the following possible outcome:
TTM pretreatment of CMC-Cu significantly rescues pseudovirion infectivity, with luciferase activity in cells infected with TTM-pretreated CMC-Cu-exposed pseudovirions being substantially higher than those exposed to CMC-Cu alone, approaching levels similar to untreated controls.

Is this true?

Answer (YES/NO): YES